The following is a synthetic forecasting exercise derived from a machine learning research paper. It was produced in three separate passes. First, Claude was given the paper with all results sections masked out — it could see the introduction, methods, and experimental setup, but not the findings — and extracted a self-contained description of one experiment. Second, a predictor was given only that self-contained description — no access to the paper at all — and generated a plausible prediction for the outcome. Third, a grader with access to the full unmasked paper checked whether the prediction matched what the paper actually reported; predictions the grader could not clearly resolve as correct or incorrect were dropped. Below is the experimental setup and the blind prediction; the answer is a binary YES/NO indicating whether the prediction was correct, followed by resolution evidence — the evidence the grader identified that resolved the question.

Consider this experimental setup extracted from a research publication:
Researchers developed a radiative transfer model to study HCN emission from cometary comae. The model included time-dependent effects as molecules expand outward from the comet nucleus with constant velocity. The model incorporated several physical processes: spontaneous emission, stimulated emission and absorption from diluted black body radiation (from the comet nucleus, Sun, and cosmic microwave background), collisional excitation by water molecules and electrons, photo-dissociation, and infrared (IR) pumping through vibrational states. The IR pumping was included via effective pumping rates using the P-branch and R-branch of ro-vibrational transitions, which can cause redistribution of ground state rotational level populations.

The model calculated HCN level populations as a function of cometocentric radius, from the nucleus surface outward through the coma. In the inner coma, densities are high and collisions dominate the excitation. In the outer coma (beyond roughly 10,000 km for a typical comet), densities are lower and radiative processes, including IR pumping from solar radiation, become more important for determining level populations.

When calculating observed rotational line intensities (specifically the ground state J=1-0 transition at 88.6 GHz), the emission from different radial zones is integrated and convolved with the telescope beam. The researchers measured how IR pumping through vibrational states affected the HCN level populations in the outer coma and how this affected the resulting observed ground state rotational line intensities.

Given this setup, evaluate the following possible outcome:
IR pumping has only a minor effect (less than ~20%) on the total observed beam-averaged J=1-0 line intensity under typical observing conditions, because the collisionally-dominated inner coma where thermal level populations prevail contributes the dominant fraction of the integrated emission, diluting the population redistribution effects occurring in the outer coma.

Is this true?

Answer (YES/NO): YES